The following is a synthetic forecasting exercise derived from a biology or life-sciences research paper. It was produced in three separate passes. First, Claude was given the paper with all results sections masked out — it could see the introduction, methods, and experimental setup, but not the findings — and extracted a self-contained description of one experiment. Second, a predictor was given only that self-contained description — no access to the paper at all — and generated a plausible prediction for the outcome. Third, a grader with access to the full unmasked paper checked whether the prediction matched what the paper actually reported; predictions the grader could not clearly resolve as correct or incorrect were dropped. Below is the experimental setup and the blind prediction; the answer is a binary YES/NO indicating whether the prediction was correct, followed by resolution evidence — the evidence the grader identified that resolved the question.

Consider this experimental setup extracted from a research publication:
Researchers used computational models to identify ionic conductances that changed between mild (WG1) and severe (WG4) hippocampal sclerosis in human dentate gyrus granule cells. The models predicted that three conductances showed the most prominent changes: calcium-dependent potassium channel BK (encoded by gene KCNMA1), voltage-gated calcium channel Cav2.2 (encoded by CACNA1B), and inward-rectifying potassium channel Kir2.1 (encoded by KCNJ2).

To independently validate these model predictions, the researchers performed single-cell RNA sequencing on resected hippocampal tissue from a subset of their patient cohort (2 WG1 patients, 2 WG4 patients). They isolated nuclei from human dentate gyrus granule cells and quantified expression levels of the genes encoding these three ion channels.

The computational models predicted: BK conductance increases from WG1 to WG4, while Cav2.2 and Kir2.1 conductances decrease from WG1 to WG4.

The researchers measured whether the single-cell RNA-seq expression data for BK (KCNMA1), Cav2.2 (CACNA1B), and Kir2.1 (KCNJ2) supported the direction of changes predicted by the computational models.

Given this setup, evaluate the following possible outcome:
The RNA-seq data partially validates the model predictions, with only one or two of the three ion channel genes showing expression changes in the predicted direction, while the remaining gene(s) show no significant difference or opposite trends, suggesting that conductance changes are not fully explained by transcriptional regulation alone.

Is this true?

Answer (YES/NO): NO